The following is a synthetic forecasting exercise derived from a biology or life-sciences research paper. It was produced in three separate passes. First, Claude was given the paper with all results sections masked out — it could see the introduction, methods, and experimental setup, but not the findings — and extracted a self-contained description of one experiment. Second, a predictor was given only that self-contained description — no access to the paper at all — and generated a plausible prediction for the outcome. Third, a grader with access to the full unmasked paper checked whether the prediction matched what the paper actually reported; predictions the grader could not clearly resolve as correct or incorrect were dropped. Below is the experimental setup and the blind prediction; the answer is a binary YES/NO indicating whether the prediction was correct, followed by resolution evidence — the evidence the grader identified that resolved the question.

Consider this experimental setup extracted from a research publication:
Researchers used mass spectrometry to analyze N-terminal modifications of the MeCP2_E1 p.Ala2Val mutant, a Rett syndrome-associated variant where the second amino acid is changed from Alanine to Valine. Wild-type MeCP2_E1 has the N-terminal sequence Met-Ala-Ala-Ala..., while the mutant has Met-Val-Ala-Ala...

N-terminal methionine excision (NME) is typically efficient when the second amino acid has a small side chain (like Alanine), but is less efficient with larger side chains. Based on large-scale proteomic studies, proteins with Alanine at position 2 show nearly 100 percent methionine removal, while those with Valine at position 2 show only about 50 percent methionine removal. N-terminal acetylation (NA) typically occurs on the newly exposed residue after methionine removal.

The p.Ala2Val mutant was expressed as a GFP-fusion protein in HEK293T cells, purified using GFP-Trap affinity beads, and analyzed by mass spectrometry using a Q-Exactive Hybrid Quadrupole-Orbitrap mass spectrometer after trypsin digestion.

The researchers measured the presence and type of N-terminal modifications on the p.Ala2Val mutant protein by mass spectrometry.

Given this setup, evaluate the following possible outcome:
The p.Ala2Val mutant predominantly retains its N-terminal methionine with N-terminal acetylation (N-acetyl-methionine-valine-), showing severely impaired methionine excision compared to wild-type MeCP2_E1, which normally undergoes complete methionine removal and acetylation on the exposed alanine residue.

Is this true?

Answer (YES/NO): NO